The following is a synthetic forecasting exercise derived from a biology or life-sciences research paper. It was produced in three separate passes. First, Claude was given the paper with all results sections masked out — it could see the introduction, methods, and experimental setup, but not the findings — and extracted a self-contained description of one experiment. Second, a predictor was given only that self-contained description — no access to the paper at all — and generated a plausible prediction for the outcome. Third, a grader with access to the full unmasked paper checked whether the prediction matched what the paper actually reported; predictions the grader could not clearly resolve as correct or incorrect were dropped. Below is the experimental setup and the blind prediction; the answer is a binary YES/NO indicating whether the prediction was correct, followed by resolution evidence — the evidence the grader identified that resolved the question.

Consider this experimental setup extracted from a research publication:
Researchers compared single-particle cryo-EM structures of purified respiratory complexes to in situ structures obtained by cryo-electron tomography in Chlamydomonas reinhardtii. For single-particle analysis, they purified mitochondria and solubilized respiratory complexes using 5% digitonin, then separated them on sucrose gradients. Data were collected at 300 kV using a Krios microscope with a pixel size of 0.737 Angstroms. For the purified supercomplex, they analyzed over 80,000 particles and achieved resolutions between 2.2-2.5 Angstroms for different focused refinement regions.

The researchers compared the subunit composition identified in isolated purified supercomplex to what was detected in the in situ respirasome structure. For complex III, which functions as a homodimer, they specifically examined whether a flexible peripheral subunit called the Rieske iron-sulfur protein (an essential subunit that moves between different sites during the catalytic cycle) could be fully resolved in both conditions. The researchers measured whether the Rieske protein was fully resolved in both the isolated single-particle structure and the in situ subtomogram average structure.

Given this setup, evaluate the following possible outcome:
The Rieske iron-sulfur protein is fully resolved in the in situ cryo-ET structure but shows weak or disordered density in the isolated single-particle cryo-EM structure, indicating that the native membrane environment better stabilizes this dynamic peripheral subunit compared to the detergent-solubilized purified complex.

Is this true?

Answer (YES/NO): NO